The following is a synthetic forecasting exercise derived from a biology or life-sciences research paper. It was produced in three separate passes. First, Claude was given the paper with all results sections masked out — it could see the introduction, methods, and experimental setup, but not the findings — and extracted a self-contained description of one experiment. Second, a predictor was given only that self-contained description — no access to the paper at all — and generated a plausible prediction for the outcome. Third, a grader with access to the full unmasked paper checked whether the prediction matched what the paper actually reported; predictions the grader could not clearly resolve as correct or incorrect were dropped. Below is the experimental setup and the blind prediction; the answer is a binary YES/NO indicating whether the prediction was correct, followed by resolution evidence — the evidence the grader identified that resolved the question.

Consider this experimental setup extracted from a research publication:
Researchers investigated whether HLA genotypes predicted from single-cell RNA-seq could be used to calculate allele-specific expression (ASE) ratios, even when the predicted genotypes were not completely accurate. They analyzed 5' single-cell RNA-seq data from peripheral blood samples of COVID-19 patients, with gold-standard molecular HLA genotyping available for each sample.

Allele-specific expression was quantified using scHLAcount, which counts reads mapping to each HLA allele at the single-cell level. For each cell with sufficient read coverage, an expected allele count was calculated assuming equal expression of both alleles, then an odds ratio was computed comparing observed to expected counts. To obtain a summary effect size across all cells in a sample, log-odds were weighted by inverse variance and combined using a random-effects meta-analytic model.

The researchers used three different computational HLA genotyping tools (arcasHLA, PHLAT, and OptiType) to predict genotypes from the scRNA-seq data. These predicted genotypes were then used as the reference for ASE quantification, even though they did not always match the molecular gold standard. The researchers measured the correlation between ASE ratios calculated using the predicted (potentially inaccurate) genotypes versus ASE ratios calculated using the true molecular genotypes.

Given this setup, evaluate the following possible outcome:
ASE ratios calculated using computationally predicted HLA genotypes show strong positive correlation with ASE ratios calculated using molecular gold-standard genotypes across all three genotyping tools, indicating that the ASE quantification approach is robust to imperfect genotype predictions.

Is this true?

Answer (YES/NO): YES